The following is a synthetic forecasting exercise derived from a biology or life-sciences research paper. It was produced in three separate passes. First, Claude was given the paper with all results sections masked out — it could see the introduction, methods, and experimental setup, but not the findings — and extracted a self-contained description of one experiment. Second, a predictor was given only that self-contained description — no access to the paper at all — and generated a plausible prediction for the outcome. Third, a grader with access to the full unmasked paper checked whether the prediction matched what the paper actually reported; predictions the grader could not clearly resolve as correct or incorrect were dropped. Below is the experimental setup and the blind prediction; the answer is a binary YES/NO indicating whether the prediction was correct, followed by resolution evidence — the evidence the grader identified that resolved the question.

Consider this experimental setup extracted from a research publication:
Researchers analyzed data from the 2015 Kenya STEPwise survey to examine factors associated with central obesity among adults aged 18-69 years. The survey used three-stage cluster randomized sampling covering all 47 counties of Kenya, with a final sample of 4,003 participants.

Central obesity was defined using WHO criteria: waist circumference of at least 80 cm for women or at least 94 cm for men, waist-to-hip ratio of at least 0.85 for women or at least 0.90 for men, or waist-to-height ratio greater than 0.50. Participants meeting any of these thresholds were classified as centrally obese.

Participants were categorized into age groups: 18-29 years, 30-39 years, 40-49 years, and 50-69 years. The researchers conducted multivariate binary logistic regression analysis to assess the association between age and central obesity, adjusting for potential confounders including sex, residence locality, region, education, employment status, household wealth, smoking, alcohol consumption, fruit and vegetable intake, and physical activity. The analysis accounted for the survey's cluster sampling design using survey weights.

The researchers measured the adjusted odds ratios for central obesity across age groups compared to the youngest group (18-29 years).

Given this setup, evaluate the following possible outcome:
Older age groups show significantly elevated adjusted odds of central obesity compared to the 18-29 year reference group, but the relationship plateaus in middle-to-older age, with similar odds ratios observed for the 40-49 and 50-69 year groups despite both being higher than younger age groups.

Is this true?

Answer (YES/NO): NO